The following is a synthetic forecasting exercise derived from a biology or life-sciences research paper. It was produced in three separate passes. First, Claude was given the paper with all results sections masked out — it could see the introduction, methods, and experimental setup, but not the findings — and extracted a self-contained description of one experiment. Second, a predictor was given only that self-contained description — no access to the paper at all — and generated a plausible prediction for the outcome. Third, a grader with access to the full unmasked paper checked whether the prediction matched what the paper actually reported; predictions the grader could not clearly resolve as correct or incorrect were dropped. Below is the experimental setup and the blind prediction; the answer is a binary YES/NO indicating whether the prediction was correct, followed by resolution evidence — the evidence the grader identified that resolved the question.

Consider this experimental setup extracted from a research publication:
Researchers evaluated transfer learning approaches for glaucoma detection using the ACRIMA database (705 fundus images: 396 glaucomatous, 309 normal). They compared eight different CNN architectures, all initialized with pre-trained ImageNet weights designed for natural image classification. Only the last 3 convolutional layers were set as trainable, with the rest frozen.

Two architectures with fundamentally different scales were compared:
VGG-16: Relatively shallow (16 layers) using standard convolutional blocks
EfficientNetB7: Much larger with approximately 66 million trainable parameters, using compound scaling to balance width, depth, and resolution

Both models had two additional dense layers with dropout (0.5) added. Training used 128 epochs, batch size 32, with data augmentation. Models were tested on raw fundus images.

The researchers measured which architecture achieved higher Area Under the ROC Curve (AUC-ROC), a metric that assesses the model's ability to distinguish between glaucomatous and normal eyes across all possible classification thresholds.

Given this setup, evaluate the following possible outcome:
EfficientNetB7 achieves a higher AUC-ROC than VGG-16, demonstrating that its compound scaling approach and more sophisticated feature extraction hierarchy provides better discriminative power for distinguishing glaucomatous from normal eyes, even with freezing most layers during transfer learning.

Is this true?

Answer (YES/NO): NO